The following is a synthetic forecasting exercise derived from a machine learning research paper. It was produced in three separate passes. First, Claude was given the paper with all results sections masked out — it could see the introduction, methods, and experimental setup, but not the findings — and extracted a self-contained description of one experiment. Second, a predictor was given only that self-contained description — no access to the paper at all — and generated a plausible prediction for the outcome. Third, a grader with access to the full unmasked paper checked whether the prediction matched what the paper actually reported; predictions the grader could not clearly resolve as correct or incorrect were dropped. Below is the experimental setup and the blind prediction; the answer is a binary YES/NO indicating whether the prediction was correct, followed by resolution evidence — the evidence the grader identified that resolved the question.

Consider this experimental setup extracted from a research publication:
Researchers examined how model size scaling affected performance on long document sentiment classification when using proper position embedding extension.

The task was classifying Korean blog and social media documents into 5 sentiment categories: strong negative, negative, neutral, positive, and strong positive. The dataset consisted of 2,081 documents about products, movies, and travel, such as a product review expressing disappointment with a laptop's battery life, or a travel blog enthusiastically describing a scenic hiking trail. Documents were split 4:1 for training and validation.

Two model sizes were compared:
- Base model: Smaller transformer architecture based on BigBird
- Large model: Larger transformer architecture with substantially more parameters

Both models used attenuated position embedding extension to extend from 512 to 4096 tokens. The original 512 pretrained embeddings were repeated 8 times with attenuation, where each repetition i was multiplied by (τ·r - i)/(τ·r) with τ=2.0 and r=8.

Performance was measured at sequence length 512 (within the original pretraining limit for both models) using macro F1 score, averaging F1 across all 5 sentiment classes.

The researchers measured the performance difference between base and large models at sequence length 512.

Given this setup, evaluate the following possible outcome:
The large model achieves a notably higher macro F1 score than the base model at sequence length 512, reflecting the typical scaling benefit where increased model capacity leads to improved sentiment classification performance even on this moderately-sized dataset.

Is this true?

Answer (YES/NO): YES